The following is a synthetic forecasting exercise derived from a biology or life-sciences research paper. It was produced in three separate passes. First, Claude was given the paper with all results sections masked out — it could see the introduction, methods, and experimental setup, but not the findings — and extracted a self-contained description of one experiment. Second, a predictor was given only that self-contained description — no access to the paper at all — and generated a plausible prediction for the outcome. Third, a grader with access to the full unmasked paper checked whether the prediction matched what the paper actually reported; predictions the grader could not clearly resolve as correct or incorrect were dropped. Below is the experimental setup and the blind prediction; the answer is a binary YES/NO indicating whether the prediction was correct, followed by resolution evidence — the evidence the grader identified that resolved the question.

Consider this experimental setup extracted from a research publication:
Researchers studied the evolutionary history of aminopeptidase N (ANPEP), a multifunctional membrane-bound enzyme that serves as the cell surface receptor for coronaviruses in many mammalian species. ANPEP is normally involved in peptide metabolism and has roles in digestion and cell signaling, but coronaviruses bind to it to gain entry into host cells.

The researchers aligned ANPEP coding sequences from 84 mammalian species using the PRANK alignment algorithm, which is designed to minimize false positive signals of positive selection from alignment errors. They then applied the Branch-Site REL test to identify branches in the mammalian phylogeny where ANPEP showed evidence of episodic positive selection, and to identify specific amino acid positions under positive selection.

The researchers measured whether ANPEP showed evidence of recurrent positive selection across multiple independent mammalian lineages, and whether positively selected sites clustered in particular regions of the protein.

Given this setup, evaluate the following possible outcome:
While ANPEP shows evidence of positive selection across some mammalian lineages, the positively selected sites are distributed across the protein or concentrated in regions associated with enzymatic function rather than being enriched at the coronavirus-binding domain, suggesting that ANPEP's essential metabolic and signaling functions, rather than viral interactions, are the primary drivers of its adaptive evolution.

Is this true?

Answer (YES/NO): NO